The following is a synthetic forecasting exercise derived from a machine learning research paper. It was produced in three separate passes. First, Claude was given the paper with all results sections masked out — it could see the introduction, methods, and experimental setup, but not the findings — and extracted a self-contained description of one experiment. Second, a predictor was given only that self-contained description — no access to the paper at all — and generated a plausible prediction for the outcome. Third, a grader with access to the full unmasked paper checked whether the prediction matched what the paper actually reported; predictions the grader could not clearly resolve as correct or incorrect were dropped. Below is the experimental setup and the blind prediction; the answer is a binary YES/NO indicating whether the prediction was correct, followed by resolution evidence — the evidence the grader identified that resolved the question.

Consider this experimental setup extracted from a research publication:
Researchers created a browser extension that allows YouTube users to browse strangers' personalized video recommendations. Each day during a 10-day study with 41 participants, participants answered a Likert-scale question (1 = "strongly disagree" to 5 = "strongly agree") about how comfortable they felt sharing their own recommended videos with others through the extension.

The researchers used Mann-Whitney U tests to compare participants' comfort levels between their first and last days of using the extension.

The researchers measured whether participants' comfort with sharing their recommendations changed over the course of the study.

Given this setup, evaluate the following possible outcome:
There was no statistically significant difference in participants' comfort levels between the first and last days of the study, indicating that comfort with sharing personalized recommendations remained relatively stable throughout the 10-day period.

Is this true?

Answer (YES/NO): YES